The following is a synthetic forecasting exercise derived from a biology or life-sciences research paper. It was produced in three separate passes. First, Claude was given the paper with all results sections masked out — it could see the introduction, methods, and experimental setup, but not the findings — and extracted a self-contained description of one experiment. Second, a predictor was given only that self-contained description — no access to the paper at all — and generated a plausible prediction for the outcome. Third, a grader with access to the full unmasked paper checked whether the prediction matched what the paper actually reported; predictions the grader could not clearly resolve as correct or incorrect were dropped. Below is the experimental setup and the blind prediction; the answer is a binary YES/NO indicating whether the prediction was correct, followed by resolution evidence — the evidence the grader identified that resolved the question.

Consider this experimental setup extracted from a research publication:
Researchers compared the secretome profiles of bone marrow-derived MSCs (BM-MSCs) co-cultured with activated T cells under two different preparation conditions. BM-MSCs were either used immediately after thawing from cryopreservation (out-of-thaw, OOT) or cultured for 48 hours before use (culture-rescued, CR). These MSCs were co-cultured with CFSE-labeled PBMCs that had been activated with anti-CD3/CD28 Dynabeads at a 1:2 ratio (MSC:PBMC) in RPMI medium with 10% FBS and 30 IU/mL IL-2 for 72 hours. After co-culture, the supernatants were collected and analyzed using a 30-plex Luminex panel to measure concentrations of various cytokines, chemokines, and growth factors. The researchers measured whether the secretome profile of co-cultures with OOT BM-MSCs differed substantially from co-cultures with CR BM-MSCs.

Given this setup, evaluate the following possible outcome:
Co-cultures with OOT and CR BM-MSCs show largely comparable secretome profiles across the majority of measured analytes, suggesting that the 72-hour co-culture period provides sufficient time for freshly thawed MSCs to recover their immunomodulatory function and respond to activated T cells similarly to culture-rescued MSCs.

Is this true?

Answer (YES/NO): NO